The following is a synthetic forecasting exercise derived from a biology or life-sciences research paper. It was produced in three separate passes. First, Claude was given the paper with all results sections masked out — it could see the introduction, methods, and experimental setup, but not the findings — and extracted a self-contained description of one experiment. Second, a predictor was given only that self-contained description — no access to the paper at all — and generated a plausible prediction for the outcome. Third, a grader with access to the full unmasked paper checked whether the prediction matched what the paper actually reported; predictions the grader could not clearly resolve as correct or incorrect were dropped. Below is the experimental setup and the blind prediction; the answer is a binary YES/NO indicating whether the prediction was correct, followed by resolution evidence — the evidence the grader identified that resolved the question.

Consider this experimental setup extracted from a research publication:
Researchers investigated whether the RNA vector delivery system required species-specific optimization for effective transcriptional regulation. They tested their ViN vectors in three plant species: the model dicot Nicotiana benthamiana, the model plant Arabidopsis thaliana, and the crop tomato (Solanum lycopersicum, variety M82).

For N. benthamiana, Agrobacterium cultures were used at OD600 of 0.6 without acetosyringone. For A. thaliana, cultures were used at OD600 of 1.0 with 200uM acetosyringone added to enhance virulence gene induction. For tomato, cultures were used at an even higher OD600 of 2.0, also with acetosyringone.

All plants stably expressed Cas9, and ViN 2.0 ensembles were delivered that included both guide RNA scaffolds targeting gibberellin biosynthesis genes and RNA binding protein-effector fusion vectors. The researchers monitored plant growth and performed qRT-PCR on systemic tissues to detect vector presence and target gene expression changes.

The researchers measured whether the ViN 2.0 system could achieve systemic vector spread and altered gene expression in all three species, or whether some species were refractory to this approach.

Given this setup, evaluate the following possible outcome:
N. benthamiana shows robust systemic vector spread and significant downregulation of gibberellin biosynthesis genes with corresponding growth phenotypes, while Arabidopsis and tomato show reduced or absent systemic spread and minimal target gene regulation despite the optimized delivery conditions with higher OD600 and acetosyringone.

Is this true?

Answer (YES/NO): NO